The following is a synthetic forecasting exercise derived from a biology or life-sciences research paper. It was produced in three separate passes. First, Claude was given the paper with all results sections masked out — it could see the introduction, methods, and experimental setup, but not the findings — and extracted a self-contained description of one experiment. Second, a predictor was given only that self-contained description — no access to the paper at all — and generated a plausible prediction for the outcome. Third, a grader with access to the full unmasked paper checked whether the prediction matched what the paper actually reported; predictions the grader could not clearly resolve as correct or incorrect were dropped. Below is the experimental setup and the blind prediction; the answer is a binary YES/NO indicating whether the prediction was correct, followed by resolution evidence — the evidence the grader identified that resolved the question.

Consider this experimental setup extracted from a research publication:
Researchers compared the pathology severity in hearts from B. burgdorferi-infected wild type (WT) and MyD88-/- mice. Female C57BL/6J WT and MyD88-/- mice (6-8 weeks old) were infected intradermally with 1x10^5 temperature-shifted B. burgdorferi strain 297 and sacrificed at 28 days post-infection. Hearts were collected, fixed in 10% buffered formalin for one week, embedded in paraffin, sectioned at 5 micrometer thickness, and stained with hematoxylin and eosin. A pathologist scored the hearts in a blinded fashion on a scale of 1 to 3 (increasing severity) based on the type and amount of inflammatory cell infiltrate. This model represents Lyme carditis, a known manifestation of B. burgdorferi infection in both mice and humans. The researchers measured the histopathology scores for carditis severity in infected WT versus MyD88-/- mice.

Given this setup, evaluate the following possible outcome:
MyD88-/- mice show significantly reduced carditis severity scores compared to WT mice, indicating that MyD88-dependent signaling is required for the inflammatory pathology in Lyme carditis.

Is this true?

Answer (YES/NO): NO